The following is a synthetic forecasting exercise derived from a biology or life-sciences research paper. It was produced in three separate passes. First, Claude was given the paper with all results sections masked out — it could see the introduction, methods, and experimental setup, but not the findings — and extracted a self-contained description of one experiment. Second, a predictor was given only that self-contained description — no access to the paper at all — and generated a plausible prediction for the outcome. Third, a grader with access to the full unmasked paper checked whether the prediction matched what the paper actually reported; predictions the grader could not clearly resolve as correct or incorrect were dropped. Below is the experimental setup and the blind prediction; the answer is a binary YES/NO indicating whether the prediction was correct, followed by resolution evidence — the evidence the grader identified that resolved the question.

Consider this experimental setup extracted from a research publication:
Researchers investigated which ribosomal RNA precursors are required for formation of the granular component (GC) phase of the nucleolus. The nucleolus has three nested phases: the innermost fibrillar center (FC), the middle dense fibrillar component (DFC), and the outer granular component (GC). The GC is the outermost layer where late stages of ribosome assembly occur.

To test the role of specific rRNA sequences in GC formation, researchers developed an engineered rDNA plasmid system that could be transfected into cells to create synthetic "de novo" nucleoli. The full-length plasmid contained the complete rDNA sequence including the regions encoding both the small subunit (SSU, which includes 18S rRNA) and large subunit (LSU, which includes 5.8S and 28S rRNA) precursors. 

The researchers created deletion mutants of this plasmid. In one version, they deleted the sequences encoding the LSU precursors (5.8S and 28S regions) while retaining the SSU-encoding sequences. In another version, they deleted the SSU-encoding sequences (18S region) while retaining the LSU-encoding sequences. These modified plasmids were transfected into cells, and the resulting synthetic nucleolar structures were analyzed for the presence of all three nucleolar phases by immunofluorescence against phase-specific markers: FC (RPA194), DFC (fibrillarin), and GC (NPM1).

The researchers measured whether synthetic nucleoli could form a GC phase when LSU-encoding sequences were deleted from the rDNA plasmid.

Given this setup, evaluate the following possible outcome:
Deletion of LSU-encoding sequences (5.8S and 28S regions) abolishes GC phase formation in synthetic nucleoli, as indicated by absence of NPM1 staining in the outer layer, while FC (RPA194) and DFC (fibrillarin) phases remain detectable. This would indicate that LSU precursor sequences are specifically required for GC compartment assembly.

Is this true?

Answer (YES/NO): YES